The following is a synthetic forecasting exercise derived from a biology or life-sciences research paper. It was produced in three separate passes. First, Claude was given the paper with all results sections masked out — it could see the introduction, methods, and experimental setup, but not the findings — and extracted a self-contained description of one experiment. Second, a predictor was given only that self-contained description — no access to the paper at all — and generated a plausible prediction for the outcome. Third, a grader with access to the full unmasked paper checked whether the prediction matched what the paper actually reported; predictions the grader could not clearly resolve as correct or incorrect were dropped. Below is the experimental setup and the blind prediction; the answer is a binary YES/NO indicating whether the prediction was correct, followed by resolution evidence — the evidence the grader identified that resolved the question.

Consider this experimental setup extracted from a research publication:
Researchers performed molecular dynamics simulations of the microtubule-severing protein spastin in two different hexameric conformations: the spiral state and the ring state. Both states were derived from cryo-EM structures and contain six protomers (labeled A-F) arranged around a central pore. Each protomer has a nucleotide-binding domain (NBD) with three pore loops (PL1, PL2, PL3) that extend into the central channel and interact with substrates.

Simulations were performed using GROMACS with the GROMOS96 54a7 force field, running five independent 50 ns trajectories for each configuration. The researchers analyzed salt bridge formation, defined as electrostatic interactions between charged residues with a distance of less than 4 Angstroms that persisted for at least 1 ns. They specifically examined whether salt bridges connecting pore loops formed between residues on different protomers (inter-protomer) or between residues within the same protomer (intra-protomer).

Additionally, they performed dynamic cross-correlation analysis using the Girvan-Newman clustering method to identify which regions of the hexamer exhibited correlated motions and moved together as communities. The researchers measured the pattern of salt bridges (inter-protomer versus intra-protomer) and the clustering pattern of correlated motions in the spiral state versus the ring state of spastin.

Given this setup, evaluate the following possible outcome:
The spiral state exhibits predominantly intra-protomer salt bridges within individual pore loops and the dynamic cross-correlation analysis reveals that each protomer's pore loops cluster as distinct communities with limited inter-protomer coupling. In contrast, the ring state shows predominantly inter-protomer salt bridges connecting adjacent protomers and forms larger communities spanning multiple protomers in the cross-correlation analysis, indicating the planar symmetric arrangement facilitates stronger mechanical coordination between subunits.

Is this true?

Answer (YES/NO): NO